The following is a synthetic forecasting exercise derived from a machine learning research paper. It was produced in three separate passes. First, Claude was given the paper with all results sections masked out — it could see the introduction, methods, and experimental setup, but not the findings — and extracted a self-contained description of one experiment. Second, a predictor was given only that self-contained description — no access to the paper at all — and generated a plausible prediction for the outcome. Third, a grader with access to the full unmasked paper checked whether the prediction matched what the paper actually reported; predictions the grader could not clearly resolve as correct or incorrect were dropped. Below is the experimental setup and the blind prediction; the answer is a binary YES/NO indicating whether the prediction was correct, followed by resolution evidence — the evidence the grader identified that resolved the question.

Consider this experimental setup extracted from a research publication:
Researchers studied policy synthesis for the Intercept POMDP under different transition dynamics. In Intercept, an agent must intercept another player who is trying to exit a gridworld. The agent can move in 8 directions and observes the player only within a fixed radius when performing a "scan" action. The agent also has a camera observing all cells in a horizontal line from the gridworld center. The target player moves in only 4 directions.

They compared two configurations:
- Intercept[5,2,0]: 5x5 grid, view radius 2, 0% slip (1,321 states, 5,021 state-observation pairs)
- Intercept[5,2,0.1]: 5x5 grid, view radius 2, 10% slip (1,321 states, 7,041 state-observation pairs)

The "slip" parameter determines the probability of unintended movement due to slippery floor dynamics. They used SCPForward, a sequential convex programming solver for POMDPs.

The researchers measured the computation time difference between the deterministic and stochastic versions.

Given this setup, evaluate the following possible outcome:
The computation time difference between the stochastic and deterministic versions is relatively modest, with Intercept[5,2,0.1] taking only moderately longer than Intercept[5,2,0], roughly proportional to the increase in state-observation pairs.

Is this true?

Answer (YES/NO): YES